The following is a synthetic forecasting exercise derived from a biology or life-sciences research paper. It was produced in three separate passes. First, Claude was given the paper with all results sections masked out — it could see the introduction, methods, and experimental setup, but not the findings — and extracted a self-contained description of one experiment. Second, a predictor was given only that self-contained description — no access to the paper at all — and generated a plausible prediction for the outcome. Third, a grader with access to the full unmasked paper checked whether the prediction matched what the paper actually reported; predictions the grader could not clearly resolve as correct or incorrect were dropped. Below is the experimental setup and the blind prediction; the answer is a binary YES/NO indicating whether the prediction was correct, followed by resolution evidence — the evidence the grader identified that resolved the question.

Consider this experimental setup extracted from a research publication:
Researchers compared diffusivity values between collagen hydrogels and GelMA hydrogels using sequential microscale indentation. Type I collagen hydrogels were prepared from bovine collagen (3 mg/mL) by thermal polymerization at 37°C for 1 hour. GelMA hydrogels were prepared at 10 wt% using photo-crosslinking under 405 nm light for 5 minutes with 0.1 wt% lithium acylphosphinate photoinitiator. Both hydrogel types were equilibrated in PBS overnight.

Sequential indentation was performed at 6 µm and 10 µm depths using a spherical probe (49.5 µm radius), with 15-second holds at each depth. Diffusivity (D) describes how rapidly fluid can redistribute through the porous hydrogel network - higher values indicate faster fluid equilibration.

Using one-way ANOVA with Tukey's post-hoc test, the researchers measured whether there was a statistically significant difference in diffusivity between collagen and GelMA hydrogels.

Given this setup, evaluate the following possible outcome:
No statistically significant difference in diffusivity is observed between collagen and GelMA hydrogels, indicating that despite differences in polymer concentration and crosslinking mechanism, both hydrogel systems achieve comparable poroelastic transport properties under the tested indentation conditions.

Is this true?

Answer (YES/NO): NO